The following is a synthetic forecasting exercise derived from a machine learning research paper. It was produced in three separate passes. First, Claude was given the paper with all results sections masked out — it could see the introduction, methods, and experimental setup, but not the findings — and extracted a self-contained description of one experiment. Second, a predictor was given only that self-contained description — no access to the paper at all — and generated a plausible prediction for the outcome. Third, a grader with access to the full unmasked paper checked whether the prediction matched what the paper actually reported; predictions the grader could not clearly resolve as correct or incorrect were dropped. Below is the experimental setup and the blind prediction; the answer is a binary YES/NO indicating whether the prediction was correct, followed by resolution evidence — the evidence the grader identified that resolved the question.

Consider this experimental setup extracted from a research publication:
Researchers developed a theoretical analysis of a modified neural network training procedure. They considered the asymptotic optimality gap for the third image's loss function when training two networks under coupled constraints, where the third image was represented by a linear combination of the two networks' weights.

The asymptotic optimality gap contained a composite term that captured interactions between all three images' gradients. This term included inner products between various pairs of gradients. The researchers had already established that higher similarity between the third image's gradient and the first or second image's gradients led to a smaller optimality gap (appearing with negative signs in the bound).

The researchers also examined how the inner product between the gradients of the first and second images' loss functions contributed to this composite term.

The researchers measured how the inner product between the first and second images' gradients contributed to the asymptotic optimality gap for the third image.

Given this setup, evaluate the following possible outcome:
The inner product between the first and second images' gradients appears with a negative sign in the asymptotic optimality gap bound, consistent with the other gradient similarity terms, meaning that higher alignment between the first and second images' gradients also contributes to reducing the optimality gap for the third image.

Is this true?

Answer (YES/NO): NO